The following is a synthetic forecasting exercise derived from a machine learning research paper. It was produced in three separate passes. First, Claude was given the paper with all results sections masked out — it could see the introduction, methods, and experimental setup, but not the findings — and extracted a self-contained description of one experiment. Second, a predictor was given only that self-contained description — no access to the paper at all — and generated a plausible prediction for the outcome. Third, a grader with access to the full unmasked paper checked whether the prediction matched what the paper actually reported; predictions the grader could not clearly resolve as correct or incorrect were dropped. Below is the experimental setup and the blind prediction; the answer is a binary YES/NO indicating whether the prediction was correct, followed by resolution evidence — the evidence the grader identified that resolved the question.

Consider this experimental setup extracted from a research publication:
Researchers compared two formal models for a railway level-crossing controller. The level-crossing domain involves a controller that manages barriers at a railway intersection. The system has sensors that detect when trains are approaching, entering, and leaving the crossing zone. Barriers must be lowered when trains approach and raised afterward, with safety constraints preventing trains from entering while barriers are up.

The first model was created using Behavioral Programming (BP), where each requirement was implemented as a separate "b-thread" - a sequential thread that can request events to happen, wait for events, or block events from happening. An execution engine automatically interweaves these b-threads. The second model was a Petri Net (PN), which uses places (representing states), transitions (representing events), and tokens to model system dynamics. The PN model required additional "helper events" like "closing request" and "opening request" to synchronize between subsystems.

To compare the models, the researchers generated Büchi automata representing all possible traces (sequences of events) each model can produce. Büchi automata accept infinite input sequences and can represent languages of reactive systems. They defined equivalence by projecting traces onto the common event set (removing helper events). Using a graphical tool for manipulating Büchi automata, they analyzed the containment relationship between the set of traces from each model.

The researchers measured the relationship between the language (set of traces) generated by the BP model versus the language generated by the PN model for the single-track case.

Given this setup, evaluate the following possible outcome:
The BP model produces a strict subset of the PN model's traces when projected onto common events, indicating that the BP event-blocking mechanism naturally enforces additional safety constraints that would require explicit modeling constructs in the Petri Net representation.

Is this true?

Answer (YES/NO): NO